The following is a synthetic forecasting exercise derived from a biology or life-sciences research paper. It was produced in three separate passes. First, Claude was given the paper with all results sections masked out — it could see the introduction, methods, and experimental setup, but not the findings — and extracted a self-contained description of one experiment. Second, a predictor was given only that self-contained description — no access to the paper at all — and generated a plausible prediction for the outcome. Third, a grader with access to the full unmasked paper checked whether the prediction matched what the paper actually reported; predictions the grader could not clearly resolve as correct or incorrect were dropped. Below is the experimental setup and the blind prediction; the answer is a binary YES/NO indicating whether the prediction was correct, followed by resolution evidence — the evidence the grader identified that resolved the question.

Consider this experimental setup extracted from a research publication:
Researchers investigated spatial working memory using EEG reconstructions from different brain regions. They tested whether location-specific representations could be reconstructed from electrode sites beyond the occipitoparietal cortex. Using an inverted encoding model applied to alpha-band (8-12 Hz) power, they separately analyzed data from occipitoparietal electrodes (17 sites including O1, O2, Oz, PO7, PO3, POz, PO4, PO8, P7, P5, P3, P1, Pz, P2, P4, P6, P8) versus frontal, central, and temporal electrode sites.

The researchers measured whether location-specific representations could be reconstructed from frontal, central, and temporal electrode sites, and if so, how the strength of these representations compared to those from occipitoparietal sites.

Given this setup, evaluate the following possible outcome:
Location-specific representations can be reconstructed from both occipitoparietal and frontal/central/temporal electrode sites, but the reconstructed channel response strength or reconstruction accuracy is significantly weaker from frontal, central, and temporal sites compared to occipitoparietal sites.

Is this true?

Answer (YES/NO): YES